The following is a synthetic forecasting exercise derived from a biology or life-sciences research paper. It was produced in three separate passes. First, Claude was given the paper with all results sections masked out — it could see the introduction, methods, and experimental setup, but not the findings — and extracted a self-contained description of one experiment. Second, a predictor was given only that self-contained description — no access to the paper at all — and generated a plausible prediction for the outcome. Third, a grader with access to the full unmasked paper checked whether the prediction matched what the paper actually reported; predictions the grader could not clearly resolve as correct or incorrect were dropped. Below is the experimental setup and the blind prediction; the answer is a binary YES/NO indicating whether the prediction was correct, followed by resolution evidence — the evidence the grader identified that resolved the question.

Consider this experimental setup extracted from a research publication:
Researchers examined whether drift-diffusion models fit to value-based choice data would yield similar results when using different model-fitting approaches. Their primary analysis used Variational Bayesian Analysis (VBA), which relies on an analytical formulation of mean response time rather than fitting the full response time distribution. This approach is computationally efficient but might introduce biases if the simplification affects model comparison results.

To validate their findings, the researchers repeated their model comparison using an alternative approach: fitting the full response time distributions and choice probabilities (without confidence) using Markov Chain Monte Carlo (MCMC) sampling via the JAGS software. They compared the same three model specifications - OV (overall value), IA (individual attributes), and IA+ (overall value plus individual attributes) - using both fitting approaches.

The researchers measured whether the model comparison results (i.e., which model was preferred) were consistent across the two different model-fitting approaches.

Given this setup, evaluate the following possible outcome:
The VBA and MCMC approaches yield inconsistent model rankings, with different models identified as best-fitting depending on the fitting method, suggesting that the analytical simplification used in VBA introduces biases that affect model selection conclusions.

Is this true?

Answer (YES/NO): NO